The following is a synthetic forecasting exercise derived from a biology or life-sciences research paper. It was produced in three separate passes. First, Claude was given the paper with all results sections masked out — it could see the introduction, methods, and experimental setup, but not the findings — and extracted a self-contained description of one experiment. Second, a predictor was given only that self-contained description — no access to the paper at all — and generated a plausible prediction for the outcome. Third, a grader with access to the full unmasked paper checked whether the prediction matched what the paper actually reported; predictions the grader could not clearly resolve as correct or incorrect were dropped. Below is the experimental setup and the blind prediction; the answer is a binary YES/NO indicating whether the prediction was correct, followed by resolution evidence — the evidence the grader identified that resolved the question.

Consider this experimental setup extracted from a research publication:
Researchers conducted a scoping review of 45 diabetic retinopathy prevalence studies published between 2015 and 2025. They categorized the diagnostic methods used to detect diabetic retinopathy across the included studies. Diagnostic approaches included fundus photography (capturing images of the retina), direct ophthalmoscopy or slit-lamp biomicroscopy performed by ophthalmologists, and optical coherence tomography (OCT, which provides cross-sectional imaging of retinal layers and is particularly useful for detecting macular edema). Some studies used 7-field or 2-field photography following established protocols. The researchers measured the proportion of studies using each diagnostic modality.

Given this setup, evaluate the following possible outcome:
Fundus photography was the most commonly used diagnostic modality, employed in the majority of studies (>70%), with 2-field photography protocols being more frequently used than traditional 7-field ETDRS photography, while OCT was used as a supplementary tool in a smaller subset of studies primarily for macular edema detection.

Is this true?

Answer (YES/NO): NO